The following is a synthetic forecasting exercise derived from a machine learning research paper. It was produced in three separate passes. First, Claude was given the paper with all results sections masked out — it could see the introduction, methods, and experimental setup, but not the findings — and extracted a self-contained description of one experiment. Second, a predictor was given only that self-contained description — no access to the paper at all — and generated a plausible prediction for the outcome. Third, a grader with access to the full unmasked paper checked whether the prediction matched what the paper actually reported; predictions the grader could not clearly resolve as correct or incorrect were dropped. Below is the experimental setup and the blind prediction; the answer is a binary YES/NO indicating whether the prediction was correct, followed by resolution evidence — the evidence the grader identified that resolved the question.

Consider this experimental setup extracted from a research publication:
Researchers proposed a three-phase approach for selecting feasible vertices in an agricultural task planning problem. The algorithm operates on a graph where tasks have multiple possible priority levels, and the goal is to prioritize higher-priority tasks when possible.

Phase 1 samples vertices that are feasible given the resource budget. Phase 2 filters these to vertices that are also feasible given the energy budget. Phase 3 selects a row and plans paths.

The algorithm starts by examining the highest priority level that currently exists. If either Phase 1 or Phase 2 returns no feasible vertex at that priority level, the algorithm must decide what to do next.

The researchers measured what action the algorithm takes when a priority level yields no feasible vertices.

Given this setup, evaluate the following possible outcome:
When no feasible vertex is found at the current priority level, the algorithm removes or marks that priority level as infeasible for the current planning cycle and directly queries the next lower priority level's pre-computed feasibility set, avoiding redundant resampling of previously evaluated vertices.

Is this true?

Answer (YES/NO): NO